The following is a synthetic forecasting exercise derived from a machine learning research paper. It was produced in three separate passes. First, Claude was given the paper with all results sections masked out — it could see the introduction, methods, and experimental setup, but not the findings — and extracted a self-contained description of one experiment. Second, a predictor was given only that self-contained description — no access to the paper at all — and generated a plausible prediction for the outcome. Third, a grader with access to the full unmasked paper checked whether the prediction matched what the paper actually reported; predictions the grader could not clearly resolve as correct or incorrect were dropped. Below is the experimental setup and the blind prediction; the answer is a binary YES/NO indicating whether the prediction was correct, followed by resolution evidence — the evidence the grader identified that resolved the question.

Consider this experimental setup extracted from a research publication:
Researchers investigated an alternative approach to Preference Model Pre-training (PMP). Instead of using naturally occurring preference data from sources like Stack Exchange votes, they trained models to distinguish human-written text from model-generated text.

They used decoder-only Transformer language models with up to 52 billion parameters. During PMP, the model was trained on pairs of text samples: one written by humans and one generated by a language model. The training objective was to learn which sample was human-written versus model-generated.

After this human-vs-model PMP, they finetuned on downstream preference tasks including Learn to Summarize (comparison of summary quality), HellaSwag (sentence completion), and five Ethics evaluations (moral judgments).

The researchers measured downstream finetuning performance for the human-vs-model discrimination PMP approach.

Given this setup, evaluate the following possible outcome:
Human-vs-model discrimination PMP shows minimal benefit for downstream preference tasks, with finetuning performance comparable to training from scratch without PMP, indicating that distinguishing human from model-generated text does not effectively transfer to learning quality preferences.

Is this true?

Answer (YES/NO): NO